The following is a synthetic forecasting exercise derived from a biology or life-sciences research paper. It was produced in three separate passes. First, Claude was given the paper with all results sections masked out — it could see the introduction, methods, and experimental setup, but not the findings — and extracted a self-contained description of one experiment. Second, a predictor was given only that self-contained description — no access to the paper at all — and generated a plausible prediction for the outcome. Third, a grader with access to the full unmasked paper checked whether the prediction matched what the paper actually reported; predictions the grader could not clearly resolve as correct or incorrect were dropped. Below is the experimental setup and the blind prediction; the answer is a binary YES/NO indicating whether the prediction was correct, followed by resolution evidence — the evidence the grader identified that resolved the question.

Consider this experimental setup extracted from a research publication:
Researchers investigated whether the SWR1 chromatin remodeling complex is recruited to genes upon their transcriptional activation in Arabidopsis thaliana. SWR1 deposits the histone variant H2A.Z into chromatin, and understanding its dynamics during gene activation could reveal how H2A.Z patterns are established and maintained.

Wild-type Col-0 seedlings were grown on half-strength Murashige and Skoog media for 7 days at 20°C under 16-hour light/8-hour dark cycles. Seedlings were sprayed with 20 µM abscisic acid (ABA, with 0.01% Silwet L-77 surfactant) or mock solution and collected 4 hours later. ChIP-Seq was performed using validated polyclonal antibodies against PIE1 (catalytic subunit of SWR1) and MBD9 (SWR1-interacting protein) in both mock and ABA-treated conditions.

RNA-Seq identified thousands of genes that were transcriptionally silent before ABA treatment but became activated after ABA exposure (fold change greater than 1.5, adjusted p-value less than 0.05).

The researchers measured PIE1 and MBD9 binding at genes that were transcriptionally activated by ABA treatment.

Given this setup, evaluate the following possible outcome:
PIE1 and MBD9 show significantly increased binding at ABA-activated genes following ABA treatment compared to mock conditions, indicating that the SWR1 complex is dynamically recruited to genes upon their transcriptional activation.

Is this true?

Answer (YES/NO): YES